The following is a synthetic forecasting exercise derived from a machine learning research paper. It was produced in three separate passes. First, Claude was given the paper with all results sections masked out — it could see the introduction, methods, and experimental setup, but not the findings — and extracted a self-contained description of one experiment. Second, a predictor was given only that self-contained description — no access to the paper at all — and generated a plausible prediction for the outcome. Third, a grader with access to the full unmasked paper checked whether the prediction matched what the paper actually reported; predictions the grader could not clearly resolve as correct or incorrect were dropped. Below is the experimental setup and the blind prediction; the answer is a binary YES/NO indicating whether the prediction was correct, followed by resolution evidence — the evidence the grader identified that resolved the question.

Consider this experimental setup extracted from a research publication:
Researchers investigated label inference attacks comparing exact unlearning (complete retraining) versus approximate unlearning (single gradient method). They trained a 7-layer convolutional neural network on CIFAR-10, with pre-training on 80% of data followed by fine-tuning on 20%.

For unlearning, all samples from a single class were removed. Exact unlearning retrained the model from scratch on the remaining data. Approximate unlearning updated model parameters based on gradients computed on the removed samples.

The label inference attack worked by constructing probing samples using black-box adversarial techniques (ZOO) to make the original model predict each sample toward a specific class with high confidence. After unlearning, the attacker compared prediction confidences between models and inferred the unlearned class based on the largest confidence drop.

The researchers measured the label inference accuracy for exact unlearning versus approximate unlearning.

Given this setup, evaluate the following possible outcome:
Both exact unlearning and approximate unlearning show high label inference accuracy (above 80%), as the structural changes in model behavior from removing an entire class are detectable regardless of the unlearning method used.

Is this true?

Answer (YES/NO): YES